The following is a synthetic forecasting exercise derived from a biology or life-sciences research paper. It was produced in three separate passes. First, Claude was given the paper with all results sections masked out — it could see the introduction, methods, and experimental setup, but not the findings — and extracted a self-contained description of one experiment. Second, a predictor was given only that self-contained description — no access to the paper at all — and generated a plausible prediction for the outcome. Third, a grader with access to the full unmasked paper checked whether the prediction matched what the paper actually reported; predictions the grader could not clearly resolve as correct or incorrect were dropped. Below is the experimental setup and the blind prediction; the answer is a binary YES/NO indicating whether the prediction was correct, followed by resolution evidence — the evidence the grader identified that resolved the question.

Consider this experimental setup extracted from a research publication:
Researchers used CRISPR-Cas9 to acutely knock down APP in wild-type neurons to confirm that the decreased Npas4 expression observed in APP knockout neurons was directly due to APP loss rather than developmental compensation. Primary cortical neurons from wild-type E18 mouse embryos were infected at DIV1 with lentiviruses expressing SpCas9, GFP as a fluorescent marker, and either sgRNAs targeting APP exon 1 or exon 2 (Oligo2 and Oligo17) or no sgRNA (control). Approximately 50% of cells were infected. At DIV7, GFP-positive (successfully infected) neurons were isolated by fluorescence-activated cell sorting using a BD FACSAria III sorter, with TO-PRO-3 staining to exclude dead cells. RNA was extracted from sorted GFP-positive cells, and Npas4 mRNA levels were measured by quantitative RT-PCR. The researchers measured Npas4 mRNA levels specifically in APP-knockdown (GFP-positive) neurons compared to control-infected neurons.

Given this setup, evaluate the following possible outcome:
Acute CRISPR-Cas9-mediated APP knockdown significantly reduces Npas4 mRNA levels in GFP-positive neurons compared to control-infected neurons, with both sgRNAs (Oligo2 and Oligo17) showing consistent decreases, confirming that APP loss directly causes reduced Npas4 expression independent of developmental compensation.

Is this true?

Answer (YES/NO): YES